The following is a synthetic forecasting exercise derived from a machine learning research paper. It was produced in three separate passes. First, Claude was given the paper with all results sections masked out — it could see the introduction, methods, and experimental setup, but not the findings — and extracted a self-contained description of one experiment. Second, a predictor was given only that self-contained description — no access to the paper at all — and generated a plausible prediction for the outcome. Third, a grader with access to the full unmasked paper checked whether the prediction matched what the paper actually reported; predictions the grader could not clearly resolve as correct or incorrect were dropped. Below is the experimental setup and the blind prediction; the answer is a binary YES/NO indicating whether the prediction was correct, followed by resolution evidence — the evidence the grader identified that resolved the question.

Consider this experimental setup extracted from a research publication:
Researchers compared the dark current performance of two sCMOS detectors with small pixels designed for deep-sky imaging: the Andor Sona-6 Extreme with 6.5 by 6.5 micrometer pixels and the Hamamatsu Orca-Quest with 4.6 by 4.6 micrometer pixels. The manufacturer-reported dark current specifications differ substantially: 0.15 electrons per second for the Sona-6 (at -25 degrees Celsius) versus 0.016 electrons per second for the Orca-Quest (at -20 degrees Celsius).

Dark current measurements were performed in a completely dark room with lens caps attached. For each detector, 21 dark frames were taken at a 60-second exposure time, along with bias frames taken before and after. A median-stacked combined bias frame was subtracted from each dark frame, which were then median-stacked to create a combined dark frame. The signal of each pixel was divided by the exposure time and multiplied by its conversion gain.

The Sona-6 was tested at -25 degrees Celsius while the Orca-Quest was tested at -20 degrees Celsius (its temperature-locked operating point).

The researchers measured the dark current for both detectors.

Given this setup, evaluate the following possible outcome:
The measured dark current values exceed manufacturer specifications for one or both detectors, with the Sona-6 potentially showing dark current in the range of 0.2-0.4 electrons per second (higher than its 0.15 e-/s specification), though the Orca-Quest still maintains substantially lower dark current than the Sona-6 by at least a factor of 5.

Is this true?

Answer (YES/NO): NO